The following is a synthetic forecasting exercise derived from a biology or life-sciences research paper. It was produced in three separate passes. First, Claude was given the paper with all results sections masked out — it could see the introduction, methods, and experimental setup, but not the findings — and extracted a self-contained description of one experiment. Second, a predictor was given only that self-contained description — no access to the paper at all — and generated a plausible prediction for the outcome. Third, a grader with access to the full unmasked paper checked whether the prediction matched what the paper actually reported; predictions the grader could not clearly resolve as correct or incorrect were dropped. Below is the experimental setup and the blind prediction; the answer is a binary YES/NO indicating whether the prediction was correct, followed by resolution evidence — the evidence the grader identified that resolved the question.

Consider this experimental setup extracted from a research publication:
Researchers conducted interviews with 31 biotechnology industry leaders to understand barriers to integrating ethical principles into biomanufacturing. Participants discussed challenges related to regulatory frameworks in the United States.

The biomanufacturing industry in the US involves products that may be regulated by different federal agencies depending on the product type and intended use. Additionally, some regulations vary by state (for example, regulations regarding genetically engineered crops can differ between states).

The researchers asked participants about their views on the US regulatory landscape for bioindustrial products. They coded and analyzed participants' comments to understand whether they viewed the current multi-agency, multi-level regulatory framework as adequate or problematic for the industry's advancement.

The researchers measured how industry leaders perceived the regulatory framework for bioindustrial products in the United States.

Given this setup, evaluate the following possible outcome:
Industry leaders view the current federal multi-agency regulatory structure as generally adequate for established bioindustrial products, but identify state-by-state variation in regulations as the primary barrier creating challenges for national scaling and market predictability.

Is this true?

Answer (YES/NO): NO